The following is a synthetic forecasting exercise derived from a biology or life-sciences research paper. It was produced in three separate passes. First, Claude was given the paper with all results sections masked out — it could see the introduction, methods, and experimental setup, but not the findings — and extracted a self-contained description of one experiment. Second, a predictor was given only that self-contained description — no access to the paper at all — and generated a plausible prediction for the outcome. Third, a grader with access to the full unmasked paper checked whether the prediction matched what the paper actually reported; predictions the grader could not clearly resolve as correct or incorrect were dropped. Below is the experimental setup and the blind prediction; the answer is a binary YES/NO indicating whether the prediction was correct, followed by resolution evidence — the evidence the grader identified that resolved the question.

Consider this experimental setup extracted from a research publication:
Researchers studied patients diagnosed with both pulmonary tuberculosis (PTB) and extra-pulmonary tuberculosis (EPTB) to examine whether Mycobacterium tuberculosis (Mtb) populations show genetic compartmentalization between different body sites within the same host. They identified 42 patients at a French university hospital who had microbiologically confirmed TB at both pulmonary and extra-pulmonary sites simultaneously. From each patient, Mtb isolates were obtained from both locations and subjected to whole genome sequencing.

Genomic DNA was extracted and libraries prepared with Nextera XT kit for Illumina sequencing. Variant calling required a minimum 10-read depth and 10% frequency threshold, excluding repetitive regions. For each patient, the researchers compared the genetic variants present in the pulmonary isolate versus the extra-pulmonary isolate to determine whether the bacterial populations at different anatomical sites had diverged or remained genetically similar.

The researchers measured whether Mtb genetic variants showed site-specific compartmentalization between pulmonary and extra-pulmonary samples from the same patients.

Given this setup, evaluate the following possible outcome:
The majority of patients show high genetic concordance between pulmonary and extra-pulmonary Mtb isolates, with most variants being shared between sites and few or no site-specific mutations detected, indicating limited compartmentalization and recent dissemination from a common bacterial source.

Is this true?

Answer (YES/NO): NO